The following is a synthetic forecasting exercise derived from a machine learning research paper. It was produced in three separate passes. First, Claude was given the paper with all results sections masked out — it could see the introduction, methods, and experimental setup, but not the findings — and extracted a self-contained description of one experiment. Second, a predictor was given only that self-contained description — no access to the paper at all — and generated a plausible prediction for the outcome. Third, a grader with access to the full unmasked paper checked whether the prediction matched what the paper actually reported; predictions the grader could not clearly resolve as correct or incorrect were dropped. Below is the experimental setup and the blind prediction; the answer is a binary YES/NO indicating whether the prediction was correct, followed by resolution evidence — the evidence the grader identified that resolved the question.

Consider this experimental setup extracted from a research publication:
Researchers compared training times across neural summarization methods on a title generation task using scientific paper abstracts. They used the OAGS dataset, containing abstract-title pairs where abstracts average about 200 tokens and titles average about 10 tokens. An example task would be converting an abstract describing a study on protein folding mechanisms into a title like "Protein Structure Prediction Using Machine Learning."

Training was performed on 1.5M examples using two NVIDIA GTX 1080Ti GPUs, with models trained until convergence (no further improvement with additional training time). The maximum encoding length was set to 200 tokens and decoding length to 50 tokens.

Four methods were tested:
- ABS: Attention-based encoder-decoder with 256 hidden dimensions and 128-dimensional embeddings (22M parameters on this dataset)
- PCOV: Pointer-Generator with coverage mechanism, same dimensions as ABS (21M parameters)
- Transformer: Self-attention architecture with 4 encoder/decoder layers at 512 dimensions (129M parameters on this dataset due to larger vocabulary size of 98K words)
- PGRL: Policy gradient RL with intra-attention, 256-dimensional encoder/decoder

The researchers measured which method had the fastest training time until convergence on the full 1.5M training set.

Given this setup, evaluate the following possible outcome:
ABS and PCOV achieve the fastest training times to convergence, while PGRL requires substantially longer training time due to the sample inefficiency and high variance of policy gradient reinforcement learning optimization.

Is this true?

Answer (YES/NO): NO